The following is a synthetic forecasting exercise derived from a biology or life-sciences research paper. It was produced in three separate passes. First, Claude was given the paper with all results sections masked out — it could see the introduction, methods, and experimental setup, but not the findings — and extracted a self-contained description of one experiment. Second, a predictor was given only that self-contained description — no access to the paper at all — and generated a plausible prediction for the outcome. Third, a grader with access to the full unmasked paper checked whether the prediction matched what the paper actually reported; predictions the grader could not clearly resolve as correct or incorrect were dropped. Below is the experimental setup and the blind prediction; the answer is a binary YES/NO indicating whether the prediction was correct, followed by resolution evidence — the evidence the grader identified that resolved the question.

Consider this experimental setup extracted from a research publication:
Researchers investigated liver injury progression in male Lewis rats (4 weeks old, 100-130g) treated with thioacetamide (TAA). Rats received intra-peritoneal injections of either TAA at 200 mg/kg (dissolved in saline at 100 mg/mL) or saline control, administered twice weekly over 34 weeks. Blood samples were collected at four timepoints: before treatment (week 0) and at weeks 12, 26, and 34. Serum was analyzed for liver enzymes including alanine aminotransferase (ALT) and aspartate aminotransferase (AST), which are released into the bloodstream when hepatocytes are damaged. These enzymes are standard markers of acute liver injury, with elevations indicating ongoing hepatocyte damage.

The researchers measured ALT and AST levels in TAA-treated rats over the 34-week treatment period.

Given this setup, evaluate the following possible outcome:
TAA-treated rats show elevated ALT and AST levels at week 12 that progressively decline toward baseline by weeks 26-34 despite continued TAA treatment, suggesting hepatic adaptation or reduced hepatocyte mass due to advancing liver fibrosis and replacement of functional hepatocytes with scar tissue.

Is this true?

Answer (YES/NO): NO